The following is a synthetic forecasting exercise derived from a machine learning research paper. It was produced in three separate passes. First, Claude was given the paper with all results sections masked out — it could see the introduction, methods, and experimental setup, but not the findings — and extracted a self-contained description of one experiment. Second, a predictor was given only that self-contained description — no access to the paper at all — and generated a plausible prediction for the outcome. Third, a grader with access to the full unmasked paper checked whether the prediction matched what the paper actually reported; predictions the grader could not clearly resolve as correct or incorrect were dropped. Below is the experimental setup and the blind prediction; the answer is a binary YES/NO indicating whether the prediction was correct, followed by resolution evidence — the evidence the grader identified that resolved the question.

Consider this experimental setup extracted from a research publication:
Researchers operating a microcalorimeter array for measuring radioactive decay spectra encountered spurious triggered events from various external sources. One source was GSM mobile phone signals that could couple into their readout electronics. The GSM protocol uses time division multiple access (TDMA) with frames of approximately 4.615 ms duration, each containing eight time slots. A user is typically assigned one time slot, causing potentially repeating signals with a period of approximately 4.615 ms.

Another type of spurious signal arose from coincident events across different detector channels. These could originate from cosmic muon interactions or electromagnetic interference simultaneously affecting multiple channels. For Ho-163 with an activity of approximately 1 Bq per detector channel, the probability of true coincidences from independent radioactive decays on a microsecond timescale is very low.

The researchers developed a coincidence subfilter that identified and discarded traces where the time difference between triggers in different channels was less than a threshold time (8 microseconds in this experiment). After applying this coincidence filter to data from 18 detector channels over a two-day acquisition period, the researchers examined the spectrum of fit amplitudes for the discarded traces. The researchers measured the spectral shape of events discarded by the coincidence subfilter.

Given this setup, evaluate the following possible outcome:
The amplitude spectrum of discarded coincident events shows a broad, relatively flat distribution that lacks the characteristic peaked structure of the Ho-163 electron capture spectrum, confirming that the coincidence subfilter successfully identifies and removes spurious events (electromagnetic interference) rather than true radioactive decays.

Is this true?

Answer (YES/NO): NO